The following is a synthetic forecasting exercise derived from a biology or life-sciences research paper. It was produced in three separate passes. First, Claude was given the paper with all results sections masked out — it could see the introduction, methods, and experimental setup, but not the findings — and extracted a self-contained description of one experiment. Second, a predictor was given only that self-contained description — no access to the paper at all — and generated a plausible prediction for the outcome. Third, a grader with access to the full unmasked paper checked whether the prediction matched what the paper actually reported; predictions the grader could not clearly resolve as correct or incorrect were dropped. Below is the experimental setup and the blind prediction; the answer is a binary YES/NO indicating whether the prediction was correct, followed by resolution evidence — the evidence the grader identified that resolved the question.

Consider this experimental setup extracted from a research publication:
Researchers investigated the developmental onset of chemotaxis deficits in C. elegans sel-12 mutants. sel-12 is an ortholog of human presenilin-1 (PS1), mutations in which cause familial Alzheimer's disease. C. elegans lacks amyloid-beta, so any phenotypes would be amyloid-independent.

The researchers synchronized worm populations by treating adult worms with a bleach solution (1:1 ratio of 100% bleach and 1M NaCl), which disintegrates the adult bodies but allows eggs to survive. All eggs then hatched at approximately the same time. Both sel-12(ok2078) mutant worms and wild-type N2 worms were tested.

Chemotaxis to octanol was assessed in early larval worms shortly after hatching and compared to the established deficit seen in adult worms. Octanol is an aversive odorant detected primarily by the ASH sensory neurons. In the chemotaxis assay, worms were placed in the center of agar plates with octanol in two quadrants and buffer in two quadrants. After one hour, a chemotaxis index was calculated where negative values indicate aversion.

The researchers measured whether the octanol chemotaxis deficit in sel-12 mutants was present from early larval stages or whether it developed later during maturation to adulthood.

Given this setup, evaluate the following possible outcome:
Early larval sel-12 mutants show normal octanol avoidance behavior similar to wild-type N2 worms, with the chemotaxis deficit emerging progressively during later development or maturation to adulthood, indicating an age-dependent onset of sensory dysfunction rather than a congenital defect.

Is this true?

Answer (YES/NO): NO